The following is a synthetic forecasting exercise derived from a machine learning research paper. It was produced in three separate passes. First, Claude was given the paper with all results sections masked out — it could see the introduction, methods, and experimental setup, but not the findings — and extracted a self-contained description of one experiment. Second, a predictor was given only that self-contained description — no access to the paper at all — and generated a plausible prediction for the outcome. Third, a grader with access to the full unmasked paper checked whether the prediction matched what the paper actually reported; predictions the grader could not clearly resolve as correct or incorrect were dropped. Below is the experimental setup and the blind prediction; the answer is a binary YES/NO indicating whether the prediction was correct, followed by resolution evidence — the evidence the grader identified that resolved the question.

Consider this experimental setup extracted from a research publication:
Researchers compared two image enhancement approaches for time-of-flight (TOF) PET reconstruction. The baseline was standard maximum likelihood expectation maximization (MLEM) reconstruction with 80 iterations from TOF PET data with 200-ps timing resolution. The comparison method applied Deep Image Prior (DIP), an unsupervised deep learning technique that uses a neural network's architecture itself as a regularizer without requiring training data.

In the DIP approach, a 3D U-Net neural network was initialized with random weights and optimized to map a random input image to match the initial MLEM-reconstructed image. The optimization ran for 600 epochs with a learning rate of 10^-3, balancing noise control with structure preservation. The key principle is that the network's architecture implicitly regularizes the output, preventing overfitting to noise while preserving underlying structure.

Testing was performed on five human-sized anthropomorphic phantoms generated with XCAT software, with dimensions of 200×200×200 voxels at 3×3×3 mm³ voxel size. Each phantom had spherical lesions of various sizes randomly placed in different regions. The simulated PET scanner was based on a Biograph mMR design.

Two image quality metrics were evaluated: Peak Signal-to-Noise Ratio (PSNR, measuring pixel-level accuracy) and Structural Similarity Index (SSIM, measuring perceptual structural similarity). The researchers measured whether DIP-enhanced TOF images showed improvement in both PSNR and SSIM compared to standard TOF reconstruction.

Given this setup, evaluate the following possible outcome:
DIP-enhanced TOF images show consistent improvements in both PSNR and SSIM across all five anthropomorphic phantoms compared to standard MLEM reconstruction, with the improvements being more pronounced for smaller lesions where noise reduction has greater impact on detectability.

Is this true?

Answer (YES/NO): NO